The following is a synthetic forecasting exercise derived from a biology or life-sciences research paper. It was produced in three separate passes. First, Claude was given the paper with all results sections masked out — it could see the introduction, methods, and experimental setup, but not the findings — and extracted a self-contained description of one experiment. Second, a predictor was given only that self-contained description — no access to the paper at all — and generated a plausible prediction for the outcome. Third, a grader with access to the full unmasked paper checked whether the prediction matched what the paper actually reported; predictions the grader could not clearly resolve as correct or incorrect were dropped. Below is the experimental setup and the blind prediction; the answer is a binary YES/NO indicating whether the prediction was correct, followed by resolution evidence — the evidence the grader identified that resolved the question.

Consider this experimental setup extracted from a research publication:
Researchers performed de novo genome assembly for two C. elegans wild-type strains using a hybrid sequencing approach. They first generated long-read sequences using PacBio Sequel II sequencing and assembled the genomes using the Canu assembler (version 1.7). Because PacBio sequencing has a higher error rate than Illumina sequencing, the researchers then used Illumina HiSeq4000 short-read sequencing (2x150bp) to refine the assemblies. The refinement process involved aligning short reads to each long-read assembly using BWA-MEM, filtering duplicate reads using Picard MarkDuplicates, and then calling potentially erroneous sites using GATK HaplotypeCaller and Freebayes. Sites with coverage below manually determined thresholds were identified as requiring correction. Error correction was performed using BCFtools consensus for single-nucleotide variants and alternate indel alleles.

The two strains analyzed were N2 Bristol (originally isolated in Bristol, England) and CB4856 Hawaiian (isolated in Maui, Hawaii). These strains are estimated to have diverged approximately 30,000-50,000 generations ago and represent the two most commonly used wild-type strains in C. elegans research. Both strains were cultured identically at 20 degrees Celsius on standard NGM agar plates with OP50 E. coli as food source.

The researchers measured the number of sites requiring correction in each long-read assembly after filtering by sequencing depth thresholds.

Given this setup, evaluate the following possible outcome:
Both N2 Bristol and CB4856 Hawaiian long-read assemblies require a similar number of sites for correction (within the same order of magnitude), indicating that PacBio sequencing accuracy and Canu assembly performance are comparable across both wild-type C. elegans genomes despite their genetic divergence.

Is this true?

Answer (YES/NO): NO